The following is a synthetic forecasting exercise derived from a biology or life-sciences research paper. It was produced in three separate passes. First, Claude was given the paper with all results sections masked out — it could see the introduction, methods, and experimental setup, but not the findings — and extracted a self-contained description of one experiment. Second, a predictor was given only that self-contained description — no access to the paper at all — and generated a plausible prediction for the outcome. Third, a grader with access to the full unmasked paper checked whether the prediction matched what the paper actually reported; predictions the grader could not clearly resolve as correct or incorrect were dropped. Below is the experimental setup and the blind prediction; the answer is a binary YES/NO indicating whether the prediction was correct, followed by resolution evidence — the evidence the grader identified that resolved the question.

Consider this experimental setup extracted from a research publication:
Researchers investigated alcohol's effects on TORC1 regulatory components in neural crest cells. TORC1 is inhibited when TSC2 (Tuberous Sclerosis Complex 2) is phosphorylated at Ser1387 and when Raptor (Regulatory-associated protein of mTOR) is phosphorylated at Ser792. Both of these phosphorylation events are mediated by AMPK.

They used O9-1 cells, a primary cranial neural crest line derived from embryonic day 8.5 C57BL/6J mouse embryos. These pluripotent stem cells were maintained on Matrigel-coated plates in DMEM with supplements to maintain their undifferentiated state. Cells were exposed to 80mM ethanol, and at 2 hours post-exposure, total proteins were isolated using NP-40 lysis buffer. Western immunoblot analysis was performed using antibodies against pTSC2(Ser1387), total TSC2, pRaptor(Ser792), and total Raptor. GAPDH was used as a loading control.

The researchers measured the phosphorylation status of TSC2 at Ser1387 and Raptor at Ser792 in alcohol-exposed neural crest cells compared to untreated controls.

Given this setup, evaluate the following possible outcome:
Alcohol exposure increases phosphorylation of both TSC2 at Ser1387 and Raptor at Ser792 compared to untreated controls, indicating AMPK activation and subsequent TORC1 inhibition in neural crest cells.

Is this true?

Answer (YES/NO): YES